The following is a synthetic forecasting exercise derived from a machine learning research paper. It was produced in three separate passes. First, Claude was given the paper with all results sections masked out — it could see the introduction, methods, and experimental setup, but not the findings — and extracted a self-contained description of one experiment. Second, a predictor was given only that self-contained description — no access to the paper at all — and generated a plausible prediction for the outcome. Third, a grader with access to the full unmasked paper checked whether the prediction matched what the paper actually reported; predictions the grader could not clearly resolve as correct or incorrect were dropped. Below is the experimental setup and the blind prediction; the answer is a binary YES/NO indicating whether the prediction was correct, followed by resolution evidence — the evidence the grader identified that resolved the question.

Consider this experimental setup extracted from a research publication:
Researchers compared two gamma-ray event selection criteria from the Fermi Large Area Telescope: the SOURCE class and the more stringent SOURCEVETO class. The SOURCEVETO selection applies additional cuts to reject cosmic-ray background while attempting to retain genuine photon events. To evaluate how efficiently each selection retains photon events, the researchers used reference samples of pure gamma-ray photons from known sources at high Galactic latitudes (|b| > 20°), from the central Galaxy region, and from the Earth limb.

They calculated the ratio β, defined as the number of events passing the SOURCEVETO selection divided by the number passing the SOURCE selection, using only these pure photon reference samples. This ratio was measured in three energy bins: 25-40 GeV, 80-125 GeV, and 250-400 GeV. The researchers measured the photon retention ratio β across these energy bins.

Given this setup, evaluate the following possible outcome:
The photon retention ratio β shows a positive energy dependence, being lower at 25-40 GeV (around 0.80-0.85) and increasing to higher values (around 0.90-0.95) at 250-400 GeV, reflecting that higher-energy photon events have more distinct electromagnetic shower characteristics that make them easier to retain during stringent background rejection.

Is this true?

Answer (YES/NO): NO